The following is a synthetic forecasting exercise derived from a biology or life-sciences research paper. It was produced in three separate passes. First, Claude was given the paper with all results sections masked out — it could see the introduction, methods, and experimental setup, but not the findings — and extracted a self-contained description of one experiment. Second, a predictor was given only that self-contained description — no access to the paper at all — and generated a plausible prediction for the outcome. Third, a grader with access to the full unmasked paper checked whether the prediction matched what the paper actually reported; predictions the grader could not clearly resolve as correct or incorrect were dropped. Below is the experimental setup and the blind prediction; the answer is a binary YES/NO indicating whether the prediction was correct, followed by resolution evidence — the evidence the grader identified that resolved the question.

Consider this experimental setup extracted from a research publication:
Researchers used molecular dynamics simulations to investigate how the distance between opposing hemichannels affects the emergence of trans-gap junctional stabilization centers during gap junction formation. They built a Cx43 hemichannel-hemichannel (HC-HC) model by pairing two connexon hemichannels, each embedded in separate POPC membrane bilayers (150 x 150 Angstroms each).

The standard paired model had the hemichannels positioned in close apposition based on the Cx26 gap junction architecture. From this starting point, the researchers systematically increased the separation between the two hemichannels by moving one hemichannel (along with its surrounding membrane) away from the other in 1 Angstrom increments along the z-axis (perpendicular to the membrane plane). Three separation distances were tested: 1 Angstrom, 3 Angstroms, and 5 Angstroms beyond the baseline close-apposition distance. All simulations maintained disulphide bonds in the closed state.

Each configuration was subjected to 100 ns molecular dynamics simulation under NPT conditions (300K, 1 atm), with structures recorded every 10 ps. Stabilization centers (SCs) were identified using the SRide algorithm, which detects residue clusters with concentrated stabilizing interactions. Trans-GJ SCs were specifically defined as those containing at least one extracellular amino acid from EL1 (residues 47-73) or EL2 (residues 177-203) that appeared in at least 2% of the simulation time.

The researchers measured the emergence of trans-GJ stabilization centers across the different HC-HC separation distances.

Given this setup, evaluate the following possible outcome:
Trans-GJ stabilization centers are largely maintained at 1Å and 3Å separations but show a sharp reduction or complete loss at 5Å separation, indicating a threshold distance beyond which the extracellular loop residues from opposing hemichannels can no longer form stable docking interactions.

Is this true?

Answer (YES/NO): NO